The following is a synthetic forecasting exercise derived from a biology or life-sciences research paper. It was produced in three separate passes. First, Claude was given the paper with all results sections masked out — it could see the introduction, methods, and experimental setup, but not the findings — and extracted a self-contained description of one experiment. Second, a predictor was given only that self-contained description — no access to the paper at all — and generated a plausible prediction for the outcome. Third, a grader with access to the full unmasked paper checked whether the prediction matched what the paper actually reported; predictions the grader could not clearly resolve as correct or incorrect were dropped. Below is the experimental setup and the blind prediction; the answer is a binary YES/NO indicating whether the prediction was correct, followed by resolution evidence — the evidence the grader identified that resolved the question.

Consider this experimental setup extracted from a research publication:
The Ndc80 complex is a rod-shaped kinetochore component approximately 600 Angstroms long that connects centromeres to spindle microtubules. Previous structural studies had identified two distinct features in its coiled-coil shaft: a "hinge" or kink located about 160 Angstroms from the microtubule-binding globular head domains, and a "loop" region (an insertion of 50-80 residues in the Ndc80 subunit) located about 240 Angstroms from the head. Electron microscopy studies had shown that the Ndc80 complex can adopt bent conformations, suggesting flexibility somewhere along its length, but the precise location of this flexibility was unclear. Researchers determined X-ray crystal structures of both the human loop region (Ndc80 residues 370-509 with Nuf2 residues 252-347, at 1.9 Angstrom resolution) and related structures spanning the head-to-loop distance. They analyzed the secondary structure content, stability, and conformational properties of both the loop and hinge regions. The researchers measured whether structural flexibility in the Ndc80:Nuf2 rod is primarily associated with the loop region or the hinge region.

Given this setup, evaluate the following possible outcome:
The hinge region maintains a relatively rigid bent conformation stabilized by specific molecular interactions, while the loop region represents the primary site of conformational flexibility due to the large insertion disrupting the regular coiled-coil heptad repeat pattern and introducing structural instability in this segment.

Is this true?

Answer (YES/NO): NO